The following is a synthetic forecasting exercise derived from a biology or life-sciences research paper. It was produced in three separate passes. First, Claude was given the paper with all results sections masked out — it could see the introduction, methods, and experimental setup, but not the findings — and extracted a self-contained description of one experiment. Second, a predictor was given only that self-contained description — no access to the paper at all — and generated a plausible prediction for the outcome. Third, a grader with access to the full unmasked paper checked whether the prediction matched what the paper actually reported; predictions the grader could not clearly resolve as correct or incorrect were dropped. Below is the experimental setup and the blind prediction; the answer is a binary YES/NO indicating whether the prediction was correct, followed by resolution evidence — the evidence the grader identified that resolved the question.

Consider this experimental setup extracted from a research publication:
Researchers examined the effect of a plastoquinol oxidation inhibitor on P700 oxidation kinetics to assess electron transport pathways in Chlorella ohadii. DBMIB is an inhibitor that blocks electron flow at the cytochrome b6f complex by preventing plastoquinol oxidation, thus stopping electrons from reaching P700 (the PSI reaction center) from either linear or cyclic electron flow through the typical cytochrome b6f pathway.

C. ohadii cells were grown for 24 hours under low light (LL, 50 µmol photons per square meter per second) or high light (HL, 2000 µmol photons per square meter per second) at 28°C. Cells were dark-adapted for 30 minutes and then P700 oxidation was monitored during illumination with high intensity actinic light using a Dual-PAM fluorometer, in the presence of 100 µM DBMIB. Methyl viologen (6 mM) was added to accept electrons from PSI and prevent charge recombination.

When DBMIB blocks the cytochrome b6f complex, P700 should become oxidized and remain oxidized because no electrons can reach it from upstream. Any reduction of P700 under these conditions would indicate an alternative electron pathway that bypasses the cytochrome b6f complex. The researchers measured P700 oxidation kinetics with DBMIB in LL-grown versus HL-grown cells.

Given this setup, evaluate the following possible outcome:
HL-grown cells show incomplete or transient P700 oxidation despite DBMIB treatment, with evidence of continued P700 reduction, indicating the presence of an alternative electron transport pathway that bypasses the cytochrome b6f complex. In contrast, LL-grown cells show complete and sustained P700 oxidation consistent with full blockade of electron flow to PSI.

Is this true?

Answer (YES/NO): NO